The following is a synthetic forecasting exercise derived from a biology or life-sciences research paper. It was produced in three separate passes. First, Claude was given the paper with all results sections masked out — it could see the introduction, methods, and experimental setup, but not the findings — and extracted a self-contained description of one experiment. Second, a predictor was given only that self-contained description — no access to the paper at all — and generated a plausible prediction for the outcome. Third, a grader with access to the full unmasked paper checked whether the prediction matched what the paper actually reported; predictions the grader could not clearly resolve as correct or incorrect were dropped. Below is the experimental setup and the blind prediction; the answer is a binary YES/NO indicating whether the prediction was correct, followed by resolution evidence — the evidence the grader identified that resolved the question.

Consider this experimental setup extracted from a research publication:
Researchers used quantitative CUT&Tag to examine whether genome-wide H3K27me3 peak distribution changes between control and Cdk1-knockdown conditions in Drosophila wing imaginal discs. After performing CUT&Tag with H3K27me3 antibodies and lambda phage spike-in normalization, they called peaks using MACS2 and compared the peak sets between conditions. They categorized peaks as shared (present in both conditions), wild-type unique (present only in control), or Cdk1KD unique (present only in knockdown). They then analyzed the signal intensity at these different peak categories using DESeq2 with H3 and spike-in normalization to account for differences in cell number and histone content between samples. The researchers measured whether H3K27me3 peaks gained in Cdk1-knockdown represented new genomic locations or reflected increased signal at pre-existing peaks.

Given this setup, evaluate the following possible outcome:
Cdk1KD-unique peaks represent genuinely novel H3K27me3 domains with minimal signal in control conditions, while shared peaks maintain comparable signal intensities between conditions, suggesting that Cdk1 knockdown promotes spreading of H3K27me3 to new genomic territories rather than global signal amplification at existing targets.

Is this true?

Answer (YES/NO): NO